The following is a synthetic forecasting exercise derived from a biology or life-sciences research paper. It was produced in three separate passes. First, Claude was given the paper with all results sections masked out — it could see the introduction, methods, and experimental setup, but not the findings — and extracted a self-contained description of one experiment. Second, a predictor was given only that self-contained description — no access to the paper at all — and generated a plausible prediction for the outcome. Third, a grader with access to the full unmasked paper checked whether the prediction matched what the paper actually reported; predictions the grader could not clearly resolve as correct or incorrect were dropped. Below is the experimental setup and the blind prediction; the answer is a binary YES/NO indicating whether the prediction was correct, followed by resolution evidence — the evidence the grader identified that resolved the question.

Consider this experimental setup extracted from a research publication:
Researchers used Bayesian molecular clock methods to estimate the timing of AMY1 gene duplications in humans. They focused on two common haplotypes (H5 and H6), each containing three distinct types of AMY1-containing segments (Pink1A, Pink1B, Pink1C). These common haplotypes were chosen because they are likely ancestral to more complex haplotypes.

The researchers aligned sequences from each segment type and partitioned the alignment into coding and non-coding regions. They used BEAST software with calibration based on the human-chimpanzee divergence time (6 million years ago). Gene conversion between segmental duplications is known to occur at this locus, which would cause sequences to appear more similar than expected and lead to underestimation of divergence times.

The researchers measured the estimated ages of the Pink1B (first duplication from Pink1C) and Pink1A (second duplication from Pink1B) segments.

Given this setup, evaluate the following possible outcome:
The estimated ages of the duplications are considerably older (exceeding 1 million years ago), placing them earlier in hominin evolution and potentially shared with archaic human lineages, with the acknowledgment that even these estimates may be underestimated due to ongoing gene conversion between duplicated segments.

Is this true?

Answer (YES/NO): NO